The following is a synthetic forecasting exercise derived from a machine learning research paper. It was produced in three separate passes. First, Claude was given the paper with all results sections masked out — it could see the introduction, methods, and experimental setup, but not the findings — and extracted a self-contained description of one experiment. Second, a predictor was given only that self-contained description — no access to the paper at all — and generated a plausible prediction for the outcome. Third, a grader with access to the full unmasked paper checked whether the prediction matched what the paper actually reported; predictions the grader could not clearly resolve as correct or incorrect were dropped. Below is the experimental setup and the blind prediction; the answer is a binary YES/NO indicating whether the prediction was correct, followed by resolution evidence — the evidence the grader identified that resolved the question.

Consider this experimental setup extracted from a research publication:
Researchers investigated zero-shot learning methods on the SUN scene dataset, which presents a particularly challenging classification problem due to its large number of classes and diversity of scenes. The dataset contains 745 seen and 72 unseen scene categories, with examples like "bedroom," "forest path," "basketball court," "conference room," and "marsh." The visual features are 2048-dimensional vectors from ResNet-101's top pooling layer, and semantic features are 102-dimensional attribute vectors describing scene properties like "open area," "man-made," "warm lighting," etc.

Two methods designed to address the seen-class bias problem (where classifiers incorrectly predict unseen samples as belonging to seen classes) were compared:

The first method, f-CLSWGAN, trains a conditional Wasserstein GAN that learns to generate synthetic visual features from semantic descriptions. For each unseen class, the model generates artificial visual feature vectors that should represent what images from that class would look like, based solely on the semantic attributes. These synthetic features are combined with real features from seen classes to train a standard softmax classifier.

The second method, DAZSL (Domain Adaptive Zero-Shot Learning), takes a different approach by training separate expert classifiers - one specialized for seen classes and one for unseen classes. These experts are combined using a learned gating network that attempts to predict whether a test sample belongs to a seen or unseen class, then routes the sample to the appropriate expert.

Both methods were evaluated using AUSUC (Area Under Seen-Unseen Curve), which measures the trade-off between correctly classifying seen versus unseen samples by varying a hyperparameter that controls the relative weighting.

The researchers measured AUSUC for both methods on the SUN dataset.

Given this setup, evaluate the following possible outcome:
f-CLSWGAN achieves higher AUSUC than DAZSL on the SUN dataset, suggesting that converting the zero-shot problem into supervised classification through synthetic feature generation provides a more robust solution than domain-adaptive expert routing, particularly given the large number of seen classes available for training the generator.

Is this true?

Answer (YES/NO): NO